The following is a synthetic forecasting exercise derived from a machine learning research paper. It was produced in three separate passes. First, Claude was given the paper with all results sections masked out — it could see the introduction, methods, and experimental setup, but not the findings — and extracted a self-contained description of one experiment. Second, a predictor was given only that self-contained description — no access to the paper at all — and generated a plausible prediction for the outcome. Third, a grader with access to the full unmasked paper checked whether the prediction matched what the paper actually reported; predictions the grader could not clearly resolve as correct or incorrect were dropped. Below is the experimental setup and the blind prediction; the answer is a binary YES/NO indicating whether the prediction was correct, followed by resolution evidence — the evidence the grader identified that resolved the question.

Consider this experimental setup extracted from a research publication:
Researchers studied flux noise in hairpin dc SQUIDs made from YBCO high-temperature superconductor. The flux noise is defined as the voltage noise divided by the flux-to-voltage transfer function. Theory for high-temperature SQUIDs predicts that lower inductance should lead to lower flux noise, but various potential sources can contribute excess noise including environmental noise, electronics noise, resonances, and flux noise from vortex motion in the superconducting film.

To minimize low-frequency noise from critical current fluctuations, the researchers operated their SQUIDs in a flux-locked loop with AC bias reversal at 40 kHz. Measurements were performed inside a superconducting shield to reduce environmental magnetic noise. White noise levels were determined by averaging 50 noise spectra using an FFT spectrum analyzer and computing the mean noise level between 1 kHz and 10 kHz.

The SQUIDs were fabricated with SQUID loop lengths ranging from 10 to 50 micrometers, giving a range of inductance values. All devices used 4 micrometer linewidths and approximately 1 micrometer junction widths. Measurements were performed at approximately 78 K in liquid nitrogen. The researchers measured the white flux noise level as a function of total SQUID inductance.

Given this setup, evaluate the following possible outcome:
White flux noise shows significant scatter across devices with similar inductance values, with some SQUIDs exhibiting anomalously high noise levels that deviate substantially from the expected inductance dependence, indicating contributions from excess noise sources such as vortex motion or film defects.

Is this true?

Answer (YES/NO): NO